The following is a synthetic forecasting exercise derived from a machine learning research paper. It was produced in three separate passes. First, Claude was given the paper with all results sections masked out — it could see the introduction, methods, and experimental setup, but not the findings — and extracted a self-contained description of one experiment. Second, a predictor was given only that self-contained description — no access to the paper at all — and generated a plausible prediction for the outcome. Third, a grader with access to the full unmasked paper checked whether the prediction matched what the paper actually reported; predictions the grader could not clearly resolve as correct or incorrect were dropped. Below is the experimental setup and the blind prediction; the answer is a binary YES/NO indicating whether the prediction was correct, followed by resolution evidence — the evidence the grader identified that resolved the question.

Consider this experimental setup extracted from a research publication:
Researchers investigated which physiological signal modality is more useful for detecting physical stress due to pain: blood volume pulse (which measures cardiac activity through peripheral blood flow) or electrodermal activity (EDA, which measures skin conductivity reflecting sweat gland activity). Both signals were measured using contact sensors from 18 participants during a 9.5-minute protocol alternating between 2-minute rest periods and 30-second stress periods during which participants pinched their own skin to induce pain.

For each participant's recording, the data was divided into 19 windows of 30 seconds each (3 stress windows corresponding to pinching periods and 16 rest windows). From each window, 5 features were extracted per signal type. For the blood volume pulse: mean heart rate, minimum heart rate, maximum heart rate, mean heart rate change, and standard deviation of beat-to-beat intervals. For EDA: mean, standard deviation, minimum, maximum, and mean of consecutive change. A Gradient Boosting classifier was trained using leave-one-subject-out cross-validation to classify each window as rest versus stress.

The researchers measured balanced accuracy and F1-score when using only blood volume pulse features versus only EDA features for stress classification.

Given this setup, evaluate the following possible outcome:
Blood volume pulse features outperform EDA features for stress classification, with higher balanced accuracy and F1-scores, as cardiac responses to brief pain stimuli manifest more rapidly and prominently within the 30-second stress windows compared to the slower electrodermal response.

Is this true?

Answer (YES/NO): NO